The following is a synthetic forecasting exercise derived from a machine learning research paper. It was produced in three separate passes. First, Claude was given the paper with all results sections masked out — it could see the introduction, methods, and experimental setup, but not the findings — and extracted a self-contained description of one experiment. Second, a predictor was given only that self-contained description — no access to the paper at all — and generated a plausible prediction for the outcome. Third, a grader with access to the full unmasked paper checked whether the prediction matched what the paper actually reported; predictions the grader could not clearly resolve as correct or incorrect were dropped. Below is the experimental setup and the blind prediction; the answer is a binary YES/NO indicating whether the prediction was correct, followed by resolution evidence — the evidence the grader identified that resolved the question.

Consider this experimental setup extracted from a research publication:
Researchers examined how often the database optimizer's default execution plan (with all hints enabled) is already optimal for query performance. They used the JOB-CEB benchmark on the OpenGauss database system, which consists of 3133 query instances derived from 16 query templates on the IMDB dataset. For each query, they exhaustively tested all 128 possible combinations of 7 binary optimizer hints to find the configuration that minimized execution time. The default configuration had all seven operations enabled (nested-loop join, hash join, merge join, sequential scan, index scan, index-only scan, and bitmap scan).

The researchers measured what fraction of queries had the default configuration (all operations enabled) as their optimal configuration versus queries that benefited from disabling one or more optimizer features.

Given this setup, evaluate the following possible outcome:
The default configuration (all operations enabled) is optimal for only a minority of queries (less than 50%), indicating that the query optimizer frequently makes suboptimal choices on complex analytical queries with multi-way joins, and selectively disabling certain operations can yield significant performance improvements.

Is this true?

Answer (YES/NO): YES